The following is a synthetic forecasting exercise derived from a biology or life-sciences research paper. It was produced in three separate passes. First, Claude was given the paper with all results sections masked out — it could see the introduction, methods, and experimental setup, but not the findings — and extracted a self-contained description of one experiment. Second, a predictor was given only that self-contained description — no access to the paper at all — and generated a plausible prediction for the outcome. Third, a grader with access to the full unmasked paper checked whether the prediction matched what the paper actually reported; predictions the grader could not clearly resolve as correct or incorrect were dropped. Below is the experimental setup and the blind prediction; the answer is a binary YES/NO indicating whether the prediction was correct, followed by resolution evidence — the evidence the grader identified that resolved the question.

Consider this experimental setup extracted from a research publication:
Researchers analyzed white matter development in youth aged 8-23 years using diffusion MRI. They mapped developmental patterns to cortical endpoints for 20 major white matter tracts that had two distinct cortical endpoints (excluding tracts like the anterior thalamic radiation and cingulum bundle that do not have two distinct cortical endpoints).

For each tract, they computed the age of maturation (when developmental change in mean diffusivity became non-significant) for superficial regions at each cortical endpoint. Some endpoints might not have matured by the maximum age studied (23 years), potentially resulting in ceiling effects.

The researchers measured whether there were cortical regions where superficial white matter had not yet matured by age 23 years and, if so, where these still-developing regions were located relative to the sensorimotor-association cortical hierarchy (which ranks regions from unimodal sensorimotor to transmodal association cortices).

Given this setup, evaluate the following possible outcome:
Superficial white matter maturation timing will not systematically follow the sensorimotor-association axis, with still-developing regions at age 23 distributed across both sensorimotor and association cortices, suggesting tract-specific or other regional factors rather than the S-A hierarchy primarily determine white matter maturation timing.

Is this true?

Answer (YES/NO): NO